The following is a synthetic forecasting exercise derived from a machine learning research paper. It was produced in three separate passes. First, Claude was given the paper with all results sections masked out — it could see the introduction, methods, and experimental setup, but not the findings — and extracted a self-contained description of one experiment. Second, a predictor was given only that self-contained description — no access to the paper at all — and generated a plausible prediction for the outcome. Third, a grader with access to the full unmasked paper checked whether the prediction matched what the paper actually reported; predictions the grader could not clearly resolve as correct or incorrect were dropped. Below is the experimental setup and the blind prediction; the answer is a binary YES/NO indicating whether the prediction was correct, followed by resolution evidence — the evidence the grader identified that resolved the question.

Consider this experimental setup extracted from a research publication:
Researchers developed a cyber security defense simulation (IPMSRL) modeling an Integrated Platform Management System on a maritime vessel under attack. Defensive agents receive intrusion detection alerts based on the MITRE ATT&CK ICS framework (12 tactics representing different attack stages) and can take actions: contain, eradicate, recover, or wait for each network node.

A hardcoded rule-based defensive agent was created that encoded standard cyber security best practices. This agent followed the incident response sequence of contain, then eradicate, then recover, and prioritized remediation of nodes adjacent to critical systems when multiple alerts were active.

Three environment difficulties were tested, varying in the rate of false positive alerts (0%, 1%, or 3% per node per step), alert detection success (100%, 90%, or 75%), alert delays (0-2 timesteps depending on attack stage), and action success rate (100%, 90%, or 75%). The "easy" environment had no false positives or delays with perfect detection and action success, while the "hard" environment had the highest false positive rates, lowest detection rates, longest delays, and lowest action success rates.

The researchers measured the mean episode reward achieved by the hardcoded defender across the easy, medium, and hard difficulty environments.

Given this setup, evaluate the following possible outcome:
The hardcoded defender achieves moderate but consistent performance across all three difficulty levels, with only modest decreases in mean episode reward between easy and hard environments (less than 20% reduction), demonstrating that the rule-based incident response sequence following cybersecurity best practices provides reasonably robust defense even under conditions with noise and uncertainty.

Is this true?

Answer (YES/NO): NO